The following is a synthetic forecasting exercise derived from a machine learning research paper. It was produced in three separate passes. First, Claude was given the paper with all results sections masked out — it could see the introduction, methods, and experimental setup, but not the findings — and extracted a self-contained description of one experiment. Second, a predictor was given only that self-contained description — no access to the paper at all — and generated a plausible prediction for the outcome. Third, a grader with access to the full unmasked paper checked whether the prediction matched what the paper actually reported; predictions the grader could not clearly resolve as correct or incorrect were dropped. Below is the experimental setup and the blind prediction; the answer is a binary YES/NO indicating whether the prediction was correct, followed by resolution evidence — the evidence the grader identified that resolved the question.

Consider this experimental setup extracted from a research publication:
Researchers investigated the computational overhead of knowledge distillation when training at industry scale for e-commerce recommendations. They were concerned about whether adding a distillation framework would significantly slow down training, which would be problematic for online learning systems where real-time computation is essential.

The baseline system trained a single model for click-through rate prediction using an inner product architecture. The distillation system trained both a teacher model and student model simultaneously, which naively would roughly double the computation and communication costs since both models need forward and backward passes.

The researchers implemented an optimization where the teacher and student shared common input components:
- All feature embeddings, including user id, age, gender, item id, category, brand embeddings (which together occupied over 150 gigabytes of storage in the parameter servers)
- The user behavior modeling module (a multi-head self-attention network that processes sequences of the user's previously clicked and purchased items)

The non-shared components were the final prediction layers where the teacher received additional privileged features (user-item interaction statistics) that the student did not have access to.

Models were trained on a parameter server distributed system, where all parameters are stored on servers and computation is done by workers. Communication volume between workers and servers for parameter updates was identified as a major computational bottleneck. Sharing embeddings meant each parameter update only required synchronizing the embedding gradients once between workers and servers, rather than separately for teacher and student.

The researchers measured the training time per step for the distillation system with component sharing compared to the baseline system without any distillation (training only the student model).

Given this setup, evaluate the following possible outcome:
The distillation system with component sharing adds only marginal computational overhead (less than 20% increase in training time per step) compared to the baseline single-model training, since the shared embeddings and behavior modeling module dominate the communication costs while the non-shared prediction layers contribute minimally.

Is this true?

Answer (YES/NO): YES